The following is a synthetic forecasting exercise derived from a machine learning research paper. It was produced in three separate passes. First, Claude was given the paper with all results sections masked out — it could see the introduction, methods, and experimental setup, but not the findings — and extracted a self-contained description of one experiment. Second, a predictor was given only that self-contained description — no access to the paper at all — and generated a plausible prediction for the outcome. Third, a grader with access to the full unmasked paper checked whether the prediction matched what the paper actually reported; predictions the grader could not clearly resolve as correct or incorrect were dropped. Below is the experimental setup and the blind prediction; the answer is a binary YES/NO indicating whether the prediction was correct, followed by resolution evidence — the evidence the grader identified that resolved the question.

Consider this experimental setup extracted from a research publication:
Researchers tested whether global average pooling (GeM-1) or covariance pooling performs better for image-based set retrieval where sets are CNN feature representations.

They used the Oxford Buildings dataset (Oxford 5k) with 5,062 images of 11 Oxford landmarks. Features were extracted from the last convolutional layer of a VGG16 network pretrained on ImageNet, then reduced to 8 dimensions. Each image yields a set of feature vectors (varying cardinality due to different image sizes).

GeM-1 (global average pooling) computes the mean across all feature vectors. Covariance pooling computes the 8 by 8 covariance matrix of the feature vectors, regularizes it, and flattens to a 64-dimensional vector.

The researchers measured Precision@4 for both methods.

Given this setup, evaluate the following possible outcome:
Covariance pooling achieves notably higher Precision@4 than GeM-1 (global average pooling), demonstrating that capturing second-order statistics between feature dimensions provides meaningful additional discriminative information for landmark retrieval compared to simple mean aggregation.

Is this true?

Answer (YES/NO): YES